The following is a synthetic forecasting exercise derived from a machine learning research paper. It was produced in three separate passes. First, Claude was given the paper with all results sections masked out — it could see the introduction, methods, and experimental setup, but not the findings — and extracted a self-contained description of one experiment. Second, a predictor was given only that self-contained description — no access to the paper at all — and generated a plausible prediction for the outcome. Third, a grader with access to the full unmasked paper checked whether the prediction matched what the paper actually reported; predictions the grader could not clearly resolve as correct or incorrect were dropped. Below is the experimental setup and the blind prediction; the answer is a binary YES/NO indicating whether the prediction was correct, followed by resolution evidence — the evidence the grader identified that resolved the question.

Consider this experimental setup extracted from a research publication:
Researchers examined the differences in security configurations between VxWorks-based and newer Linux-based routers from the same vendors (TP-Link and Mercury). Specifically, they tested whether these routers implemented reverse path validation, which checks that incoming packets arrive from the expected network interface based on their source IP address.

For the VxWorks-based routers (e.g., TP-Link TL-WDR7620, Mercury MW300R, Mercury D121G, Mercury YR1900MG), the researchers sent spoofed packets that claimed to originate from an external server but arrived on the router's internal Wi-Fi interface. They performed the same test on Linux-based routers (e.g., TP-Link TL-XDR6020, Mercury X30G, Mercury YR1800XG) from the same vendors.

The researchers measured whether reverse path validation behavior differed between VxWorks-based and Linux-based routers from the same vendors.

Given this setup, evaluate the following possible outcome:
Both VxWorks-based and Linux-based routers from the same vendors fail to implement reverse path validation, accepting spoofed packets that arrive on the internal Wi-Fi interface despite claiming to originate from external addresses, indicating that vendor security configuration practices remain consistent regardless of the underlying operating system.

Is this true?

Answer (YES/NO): NO